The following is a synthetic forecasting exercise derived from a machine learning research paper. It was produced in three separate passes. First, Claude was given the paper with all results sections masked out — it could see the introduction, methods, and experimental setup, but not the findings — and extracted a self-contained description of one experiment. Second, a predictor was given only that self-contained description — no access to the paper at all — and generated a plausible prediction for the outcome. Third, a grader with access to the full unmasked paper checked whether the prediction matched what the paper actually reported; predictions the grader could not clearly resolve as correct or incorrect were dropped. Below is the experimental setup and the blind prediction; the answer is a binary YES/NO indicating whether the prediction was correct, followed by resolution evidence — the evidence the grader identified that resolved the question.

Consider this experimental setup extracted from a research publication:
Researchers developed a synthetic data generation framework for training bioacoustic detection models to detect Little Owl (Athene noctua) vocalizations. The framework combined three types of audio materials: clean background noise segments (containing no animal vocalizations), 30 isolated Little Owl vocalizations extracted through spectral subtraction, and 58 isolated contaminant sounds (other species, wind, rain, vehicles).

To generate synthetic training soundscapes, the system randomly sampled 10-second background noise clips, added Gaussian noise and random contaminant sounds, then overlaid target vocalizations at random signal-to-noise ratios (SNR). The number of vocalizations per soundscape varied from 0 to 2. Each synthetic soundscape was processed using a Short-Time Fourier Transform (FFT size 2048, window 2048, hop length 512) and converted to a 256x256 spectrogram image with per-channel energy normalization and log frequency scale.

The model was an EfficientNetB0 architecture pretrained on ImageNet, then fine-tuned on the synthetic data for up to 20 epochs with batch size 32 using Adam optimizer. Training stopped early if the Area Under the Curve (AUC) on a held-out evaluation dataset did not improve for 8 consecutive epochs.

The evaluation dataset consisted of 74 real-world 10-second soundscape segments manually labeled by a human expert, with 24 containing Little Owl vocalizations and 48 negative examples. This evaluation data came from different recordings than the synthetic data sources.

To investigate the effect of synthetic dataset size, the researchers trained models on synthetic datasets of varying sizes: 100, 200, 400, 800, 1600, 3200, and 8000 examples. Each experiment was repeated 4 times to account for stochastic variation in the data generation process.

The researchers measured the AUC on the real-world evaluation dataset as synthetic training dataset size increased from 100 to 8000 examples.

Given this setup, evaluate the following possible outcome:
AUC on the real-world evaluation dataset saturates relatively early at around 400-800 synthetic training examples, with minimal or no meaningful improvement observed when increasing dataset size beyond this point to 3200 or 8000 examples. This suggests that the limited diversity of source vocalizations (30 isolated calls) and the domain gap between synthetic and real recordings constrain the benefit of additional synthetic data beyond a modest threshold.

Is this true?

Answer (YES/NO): NO